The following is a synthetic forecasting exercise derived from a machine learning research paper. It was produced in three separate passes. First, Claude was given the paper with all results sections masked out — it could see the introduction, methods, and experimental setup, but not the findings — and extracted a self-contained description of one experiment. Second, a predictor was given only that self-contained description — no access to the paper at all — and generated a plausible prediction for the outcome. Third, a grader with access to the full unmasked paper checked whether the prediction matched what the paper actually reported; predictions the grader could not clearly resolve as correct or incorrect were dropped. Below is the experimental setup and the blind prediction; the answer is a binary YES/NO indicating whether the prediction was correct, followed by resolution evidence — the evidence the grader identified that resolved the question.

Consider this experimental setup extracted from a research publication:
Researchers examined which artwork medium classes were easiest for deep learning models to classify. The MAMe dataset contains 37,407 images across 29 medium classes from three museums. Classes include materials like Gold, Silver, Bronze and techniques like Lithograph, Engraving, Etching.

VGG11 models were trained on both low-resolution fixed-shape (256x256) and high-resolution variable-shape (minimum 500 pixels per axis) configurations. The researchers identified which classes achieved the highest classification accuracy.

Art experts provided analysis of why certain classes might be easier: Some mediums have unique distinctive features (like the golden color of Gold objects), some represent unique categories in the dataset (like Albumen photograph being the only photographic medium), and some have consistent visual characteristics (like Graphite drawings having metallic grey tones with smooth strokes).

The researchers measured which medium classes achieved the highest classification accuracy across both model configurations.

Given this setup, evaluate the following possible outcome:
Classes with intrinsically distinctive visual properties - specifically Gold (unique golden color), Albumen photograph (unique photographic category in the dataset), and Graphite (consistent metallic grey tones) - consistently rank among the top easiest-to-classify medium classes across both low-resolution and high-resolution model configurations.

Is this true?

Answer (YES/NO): YES